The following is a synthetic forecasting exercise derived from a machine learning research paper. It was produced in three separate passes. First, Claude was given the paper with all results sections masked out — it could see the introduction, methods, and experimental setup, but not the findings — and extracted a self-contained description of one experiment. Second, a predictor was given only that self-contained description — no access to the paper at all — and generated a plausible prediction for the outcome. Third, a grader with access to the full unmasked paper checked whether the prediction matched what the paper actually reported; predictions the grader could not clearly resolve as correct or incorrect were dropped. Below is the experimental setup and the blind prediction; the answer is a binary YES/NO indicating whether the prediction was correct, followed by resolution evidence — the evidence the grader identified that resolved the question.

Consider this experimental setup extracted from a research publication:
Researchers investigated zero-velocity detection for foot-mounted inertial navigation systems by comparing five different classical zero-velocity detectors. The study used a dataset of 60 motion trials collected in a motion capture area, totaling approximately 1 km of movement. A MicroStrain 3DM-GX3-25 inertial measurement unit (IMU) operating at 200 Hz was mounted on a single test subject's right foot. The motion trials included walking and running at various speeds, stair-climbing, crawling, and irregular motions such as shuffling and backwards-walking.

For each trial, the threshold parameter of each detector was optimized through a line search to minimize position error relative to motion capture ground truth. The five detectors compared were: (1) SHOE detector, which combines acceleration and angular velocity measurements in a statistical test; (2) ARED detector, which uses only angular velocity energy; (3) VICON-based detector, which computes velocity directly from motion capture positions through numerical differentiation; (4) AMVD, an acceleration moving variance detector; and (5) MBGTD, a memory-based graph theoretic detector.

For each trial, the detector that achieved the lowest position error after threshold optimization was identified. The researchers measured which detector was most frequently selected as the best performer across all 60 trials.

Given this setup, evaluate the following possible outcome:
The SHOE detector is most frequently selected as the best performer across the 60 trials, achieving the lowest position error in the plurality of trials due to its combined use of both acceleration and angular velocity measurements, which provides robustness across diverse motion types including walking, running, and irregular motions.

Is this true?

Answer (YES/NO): YES